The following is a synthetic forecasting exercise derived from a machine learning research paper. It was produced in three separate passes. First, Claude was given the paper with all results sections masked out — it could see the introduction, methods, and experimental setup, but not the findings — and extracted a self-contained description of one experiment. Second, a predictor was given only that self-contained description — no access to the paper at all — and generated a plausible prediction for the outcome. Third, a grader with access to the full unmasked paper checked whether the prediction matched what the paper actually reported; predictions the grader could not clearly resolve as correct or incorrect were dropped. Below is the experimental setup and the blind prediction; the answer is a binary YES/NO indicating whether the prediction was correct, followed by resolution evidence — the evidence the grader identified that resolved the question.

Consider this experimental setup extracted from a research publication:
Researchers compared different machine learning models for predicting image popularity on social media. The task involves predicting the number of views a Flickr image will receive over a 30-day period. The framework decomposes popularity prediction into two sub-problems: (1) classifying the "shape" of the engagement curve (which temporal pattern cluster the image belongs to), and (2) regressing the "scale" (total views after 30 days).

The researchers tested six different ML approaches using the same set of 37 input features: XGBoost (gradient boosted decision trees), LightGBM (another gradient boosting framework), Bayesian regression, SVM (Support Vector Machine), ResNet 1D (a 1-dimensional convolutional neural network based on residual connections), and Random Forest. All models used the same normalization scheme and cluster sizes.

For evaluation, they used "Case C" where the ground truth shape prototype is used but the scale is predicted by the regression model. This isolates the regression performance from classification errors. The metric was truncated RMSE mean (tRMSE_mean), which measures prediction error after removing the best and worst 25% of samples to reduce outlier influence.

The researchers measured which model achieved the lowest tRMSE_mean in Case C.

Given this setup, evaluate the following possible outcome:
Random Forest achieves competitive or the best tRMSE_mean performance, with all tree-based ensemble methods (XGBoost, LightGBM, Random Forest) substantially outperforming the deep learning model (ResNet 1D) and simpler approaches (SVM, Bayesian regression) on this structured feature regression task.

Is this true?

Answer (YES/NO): YES